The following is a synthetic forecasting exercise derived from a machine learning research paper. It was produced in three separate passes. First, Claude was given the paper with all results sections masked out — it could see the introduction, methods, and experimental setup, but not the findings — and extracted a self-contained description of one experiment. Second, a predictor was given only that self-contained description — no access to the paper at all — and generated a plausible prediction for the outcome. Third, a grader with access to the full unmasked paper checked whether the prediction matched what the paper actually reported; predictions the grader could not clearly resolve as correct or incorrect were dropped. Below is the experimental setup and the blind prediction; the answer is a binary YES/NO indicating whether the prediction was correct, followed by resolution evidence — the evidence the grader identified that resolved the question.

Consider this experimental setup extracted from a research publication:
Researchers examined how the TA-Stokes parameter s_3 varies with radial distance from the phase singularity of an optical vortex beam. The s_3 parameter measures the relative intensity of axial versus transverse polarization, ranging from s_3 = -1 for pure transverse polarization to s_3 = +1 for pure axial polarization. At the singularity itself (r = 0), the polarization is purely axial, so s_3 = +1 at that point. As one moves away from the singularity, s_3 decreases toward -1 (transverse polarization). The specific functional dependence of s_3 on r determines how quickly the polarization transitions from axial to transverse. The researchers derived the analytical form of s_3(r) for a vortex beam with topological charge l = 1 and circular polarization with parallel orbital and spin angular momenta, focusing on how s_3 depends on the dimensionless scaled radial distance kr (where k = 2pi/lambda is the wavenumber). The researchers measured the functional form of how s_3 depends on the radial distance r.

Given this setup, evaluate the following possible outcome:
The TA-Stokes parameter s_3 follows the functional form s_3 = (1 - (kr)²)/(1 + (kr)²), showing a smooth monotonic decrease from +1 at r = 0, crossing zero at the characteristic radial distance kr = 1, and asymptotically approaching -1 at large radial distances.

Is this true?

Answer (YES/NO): NO